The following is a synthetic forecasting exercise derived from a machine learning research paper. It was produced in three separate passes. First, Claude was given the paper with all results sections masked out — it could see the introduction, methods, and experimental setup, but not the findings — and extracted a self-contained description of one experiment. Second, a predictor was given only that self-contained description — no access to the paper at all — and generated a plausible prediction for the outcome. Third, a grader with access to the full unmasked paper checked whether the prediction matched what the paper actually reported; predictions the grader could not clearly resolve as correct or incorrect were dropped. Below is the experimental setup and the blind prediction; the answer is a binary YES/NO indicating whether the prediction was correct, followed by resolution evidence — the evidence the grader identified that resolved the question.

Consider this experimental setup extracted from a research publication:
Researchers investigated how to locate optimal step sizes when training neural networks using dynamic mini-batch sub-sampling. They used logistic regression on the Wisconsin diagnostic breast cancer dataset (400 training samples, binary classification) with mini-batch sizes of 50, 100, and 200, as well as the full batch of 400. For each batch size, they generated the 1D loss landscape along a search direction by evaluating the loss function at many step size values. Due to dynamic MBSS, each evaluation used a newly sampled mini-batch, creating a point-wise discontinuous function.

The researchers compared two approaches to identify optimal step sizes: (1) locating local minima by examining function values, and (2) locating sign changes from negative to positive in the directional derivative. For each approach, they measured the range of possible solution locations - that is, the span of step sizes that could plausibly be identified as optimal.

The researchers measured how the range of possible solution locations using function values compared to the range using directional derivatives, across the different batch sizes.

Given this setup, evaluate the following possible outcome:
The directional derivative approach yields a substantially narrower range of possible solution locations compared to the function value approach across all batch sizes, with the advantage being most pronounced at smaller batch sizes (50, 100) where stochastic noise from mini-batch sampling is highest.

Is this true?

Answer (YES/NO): NO